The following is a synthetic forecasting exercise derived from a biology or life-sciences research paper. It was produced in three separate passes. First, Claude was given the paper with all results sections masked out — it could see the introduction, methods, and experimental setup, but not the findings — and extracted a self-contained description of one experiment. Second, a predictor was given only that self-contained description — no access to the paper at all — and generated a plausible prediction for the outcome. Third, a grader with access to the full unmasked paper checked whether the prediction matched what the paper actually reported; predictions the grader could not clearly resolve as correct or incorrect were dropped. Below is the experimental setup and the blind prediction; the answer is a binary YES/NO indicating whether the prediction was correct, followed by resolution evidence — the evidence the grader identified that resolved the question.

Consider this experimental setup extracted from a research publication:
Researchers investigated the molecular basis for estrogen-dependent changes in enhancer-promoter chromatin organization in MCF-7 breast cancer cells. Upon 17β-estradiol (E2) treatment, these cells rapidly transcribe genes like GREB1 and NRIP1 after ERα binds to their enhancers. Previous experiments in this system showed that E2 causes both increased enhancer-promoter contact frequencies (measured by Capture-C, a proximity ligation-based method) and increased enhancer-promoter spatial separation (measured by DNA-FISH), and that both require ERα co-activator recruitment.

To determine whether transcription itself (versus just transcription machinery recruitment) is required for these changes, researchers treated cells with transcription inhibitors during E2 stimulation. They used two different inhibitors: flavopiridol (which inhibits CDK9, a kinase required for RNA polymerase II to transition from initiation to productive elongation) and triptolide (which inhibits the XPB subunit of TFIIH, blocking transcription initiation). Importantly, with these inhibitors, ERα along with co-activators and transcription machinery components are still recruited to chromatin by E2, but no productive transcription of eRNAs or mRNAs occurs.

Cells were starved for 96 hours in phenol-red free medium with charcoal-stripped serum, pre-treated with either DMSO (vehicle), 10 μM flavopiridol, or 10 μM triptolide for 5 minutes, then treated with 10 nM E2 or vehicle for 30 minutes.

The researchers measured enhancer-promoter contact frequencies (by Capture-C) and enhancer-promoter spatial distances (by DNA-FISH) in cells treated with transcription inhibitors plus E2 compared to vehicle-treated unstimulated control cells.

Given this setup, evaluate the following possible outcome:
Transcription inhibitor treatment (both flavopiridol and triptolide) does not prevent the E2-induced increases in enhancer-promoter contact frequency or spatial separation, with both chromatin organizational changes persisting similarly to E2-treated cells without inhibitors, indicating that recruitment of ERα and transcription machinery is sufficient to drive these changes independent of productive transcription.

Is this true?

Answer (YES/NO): NO